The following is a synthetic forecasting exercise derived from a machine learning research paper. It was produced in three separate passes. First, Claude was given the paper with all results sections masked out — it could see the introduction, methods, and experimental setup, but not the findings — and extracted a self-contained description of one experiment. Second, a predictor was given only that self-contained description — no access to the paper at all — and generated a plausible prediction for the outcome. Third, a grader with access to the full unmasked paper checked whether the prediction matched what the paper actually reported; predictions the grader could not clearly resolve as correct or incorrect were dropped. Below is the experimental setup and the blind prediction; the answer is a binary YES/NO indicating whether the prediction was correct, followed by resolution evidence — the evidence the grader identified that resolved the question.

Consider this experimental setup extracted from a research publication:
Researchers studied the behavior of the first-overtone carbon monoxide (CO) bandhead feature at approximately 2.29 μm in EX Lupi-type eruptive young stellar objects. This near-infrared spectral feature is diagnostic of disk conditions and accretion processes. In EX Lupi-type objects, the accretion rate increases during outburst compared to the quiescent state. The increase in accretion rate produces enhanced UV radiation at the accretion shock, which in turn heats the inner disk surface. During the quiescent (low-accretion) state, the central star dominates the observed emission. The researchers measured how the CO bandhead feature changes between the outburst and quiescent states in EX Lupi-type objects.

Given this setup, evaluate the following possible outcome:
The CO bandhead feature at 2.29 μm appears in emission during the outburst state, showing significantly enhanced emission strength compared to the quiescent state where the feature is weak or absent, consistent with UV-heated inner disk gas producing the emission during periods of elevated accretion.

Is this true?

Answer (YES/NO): NO